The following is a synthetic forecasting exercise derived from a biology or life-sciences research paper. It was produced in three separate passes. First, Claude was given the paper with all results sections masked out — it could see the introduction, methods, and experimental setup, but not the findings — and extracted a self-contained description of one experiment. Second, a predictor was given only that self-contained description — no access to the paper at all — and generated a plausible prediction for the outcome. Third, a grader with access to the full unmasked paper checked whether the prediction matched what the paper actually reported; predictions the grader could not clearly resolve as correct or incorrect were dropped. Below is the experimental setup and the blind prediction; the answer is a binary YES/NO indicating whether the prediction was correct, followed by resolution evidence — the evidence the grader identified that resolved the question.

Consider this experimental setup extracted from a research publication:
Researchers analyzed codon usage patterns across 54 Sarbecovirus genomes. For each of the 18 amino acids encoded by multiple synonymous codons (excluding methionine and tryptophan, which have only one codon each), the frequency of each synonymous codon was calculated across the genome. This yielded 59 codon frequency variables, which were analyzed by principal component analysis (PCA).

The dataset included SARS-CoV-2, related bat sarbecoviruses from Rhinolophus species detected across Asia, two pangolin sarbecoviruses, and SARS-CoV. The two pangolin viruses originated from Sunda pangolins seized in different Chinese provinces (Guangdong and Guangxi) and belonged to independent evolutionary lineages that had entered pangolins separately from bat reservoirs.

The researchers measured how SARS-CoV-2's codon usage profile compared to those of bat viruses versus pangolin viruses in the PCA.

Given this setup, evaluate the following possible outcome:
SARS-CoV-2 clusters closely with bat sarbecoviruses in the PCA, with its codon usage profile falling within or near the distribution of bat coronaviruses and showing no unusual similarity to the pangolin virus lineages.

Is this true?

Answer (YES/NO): YES